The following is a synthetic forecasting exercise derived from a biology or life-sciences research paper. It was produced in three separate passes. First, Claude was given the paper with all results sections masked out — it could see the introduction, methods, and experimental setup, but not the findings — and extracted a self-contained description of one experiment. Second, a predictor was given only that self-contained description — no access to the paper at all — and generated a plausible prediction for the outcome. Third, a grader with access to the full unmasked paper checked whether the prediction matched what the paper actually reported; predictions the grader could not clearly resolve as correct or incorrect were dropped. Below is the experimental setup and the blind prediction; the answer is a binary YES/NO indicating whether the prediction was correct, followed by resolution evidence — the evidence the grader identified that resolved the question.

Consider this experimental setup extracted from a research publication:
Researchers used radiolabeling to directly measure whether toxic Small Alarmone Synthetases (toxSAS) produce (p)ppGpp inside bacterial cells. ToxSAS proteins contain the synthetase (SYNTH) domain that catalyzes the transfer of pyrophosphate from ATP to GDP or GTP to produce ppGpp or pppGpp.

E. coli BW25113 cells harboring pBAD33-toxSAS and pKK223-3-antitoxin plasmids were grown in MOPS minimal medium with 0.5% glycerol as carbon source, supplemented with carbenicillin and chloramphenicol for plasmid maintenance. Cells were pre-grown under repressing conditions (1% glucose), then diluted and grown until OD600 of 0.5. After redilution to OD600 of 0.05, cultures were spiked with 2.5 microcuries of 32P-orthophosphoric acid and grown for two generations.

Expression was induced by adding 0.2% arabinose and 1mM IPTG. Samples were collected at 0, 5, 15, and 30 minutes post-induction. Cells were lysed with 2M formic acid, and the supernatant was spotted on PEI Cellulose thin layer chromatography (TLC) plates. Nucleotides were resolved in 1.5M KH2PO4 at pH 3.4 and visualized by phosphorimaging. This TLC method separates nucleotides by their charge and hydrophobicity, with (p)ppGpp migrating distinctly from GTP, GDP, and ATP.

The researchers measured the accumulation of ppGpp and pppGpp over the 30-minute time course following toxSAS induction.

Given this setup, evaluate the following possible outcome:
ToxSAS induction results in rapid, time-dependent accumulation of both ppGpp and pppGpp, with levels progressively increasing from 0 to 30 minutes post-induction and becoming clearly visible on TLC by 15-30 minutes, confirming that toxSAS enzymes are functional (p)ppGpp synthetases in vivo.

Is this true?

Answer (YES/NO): NO